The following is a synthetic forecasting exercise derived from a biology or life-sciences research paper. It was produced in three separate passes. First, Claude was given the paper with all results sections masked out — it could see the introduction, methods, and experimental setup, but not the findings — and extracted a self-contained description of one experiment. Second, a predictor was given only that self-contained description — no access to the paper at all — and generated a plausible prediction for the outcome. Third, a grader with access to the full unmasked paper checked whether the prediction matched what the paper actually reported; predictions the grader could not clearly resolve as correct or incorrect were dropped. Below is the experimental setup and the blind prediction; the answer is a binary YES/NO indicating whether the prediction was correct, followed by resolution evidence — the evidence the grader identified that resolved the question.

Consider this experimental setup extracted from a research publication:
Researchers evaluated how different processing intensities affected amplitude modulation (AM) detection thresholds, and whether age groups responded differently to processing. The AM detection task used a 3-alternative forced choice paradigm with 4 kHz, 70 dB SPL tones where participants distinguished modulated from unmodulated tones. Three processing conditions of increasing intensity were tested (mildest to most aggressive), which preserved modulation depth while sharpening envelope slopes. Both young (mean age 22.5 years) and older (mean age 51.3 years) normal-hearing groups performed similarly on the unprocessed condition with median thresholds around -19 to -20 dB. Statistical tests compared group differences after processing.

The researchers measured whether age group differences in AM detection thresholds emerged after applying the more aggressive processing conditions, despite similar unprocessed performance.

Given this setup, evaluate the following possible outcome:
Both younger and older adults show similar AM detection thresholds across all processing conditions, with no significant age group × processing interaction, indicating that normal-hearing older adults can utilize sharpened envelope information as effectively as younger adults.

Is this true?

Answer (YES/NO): NO